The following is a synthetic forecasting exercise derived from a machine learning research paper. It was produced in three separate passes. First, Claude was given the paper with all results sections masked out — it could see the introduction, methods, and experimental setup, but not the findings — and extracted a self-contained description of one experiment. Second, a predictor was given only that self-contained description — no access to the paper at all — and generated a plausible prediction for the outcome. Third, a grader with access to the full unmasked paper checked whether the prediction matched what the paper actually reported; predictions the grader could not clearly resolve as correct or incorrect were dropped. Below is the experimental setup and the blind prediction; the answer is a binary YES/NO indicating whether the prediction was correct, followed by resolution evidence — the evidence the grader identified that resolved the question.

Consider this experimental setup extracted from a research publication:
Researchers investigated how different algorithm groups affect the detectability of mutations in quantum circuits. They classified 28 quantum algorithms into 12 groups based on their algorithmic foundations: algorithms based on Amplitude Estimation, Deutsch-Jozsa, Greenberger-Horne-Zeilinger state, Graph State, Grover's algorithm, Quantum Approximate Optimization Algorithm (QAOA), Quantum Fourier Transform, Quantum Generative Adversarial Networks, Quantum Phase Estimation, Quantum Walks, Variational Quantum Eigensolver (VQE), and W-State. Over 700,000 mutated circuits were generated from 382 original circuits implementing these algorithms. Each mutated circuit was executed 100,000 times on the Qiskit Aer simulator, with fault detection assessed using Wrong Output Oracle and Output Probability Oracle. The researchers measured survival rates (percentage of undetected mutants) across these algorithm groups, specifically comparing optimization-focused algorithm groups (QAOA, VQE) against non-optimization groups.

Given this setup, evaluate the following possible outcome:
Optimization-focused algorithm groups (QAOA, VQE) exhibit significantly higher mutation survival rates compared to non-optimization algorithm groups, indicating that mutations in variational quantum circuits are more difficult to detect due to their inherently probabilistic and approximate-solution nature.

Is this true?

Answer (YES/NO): NO